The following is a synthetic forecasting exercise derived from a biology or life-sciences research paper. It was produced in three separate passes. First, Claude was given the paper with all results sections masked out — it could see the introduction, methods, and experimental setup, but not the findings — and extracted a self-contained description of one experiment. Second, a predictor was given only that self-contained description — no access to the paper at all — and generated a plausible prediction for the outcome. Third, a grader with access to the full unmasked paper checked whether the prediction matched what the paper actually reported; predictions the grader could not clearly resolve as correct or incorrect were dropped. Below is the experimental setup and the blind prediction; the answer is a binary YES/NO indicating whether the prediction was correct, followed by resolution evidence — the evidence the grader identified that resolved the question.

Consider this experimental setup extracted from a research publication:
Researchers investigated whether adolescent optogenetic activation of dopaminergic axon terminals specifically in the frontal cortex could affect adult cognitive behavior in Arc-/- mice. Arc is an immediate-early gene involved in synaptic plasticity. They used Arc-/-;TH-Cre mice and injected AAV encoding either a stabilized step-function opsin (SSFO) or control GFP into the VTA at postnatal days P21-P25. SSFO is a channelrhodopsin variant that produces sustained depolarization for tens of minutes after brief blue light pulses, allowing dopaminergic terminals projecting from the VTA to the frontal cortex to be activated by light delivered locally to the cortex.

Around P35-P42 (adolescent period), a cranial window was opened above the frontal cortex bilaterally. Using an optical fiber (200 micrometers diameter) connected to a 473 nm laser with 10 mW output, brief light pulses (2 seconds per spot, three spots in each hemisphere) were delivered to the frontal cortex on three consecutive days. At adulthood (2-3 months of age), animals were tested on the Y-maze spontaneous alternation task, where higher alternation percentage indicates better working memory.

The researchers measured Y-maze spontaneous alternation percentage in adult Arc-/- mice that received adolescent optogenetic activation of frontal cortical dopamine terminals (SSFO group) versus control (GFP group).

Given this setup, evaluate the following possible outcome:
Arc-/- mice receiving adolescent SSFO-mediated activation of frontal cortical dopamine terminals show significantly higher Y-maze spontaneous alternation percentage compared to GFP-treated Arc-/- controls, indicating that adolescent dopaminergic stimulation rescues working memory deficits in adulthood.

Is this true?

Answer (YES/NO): YES